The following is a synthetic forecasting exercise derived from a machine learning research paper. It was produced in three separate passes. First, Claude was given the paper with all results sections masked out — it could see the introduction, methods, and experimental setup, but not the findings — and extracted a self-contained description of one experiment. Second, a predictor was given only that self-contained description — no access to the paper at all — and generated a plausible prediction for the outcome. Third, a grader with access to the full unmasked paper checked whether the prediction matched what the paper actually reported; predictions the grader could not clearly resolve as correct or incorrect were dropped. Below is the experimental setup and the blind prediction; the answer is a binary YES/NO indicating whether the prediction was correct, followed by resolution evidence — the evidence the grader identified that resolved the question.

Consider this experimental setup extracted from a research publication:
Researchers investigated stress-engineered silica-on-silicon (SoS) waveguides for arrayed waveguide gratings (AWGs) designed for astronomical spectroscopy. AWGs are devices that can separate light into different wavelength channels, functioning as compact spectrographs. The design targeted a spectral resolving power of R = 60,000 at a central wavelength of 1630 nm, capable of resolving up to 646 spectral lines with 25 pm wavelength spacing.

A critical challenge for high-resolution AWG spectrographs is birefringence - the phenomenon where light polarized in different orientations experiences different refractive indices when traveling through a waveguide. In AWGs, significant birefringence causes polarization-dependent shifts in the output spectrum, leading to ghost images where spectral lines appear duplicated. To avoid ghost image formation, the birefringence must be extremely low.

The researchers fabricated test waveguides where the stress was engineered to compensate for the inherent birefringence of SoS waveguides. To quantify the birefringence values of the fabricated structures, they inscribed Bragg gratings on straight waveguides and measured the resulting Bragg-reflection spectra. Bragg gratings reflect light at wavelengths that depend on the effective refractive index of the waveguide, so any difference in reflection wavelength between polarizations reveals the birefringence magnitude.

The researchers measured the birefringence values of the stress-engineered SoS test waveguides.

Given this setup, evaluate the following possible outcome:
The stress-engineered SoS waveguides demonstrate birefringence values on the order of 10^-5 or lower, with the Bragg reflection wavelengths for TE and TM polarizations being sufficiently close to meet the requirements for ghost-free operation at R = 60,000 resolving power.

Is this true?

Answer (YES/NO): YES